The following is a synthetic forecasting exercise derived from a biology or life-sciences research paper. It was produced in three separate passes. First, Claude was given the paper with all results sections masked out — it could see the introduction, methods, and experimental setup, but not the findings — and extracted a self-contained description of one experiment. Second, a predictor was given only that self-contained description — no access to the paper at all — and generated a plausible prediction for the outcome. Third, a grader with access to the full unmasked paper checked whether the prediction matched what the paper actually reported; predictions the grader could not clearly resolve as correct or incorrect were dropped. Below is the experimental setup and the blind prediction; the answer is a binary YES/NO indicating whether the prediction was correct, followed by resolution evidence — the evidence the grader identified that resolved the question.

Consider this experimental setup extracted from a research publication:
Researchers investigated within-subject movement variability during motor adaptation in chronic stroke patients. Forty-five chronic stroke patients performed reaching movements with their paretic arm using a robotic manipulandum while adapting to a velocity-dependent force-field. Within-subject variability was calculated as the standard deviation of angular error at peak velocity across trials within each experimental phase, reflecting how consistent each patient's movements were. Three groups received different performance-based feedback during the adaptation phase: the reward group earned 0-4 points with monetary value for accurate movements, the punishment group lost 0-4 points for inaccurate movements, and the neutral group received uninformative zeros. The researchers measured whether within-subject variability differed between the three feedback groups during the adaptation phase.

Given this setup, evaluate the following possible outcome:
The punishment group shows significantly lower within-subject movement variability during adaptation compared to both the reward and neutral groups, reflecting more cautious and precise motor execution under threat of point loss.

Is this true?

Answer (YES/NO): NO